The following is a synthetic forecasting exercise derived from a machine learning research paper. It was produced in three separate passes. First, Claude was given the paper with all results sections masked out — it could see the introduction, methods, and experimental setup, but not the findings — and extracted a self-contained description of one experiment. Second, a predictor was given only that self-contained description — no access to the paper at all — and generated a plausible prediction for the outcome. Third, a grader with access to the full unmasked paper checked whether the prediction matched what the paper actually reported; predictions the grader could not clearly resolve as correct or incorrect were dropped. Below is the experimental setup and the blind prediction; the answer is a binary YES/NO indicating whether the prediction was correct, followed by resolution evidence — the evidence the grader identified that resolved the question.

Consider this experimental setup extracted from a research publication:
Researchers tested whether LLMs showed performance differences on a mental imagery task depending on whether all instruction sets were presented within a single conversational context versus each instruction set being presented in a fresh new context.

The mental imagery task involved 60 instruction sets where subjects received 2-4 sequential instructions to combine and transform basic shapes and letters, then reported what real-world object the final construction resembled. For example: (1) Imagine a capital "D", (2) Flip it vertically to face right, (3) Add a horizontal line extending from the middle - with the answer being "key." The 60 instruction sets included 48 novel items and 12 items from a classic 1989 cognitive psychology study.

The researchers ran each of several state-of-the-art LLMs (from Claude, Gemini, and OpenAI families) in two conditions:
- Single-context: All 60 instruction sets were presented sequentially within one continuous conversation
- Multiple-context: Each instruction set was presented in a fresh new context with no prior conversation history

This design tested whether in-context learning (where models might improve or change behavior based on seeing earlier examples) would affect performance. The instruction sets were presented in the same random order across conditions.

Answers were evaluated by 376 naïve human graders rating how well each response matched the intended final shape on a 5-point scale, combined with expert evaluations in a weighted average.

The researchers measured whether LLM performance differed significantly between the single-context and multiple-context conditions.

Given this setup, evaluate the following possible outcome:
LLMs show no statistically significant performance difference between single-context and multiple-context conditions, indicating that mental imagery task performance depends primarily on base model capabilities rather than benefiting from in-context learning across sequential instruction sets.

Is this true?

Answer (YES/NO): YES